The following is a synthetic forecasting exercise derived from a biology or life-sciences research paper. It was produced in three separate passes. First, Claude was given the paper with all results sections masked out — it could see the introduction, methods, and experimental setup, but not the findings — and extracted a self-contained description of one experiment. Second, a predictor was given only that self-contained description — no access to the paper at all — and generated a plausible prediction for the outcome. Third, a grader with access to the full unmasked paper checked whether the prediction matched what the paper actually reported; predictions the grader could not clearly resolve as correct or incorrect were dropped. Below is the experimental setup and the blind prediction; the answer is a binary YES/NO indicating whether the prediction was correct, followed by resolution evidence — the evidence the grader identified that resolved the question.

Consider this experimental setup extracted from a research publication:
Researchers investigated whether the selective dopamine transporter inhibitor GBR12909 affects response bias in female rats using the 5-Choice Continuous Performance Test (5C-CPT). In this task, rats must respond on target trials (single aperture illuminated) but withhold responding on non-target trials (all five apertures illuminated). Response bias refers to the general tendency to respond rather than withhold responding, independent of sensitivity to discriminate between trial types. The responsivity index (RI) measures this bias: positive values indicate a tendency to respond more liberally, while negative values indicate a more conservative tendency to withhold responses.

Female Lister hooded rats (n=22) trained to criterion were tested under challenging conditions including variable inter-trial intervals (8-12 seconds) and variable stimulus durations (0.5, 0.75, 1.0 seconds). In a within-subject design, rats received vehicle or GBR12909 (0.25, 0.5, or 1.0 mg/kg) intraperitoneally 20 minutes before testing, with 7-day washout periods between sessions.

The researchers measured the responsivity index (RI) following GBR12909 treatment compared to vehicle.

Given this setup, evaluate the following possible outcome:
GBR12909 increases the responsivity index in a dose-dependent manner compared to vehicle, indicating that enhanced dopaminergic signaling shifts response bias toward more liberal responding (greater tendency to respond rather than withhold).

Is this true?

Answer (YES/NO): NO